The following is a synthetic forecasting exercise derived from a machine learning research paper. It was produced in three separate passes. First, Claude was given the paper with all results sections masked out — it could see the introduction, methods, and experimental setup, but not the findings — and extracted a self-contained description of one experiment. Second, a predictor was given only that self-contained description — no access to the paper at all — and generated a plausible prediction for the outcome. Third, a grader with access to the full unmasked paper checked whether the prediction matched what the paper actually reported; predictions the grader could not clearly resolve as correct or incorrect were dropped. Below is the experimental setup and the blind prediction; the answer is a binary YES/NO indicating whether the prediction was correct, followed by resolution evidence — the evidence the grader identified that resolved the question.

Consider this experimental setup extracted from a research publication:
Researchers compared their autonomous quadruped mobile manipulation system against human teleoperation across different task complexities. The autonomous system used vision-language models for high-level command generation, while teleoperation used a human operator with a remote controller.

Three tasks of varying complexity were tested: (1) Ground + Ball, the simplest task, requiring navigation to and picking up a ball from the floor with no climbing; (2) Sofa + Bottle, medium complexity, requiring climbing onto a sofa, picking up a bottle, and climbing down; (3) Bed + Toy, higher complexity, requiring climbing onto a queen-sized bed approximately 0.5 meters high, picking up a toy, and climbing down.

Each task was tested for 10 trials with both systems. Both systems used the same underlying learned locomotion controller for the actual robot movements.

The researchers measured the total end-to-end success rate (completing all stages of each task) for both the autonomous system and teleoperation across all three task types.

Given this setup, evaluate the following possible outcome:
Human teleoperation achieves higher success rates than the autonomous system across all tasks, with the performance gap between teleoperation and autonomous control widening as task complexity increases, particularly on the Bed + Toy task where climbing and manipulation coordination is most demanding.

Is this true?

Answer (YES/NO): NO